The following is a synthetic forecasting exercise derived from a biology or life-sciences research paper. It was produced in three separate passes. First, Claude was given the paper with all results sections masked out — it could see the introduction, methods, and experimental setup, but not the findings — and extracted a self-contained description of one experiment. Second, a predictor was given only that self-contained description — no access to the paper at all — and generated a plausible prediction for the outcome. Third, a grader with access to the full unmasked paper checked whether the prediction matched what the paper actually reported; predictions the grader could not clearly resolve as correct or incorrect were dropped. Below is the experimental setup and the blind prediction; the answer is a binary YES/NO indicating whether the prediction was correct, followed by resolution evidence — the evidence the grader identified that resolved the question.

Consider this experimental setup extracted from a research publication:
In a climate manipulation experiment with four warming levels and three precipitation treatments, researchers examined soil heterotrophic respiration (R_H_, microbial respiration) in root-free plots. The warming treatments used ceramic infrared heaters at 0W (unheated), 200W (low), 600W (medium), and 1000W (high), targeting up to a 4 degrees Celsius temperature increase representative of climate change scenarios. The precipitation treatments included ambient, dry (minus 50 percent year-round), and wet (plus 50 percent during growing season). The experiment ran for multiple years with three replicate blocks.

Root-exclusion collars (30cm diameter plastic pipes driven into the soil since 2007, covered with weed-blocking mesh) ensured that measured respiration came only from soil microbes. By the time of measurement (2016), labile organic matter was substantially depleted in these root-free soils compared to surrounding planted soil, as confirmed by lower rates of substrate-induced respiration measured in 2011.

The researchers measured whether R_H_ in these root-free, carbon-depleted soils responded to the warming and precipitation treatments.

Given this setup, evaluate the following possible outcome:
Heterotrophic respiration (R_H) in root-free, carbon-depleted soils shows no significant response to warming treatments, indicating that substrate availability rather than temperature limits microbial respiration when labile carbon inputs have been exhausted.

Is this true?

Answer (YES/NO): NO